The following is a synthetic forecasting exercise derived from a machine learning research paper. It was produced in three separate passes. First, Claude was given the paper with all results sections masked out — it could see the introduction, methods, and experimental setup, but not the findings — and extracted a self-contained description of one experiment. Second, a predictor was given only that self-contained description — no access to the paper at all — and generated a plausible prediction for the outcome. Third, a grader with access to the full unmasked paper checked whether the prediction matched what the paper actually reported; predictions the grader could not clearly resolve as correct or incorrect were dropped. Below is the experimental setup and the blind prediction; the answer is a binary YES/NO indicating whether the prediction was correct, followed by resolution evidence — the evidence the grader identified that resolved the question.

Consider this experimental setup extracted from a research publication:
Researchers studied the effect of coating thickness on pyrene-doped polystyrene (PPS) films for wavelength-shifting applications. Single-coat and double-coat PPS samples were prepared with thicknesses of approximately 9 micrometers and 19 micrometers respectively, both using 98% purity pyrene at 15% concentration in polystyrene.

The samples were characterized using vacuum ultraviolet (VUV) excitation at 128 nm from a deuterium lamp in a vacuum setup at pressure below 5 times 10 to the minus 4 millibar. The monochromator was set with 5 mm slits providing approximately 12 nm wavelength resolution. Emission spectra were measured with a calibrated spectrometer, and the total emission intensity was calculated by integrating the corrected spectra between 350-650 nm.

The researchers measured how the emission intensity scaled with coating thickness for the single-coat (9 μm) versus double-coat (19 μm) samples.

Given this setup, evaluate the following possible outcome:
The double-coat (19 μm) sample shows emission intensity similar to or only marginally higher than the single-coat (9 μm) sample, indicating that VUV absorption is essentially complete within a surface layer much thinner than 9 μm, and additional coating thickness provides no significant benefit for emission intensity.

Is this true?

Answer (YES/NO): YES